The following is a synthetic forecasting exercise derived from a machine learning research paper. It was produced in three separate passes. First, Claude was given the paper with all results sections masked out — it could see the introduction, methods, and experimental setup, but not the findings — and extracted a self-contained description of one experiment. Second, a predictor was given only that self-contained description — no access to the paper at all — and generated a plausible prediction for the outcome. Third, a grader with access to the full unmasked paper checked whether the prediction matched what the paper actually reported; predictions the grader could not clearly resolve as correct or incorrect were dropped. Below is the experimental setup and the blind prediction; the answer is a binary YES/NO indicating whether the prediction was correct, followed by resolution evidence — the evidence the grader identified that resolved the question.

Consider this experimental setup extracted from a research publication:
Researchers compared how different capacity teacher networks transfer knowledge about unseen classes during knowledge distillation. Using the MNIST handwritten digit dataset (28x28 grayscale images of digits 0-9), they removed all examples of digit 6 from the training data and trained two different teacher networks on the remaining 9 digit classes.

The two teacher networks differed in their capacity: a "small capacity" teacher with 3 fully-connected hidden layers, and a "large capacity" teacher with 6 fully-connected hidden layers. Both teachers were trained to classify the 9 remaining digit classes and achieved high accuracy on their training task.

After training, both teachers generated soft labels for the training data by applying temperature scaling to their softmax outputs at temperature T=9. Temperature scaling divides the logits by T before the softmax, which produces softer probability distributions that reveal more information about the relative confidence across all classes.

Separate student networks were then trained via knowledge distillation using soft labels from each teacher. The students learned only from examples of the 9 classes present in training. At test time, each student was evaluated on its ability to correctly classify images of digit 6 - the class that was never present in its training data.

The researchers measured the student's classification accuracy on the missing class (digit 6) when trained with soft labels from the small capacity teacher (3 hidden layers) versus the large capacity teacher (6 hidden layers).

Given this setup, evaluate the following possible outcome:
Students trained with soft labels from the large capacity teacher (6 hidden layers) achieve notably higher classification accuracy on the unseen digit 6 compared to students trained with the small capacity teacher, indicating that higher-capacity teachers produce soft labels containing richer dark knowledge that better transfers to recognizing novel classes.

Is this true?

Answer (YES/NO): NO